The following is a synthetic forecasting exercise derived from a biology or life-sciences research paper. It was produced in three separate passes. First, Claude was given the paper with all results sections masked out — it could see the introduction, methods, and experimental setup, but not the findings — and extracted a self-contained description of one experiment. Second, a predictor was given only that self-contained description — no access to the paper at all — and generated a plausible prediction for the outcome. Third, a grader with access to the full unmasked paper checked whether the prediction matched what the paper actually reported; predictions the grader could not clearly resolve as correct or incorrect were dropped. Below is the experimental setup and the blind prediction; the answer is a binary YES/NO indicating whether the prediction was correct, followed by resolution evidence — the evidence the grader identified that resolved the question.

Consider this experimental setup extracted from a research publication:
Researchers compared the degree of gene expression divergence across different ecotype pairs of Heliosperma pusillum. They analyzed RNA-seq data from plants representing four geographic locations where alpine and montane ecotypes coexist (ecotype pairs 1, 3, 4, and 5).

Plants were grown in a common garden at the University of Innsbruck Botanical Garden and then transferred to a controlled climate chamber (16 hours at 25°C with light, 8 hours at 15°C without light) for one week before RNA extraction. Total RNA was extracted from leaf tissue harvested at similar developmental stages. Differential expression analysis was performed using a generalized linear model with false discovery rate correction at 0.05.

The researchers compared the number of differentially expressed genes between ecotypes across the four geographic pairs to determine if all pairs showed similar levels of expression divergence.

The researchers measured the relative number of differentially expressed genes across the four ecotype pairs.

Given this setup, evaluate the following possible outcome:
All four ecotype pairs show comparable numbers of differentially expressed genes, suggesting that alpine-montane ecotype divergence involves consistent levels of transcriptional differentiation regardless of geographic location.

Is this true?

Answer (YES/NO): NO